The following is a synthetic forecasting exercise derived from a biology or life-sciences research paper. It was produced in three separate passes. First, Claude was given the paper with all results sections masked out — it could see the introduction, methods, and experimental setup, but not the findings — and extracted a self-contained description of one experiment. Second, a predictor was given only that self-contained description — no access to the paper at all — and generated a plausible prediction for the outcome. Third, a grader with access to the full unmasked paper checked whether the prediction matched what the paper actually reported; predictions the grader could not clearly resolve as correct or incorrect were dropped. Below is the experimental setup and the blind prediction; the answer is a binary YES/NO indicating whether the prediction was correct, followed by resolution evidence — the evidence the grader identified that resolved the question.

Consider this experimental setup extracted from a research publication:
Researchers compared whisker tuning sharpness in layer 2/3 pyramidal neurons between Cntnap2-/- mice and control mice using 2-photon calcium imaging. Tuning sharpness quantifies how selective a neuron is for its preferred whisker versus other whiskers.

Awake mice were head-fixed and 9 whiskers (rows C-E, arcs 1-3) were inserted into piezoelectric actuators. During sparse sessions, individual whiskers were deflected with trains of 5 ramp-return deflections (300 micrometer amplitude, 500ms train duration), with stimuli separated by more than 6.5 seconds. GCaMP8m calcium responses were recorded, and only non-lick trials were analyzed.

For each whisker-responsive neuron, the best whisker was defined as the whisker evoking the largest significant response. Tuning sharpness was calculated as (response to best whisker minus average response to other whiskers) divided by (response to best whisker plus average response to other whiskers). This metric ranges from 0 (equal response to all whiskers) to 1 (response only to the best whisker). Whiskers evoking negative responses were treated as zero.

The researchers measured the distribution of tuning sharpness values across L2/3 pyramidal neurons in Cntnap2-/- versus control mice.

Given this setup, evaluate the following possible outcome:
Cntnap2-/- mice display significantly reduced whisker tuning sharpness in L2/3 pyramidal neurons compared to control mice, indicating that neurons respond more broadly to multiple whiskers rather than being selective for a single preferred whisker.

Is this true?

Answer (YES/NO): NO